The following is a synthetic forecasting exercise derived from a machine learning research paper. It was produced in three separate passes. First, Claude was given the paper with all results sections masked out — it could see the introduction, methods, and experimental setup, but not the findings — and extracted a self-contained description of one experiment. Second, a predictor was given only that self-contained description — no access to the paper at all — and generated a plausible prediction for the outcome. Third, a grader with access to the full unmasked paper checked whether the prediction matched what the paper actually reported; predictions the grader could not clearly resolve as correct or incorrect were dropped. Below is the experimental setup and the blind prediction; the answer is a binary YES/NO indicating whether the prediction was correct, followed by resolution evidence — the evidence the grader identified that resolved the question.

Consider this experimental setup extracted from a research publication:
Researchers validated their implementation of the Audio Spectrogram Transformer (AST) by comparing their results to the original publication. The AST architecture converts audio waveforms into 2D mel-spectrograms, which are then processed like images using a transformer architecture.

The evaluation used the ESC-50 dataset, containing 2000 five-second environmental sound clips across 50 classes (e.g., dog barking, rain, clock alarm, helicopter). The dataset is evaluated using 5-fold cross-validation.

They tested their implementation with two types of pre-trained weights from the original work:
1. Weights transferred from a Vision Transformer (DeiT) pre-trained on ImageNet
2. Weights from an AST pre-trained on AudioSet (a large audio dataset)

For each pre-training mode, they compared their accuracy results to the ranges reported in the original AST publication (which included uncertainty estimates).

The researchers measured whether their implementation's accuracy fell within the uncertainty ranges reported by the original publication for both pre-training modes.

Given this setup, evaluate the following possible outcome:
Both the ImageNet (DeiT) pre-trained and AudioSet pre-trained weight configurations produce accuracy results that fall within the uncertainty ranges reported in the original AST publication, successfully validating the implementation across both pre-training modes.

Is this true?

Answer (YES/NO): YES